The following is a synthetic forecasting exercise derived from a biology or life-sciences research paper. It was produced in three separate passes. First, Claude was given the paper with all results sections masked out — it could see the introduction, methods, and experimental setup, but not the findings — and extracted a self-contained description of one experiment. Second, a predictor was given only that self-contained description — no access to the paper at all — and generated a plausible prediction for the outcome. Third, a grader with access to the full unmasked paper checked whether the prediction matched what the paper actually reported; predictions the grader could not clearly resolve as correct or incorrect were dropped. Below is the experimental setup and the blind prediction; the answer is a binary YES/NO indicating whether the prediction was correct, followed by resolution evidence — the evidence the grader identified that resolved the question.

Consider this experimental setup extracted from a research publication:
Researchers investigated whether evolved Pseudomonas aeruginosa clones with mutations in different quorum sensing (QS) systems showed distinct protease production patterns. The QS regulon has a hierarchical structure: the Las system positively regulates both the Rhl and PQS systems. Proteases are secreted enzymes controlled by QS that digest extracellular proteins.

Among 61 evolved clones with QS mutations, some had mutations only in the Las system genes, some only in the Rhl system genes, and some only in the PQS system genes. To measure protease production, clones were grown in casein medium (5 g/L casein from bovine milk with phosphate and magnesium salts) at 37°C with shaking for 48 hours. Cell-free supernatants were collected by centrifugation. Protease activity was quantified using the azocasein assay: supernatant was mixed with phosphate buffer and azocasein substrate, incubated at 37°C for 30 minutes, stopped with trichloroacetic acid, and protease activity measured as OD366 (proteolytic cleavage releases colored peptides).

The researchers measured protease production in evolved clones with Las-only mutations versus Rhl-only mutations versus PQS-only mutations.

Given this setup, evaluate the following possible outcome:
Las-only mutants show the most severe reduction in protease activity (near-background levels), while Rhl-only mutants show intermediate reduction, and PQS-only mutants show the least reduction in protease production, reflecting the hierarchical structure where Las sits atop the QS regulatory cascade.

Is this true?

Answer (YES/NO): NO